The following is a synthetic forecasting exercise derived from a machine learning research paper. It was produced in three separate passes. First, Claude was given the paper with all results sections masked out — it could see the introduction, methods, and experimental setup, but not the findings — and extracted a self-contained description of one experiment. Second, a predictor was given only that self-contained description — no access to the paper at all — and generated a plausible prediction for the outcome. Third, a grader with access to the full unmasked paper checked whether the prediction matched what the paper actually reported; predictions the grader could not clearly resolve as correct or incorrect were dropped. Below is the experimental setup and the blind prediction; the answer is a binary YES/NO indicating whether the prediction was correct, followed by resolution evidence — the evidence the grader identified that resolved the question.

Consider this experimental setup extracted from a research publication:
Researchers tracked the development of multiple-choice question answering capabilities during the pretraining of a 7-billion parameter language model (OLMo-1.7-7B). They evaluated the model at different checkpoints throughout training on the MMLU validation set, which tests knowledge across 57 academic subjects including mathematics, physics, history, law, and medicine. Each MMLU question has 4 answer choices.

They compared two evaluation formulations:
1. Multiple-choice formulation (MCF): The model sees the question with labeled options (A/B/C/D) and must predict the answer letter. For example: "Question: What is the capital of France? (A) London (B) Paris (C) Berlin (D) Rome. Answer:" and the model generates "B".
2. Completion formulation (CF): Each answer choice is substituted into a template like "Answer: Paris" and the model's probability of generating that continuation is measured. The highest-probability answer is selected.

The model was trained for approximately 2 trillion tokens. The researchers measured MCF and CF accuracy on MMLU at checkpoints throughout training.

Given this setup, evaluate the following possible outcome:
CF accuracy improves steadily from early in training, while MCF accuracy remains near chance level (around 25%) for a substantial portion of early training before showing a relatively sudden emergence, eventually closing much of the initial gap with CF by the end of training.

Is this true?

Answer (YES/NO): YES